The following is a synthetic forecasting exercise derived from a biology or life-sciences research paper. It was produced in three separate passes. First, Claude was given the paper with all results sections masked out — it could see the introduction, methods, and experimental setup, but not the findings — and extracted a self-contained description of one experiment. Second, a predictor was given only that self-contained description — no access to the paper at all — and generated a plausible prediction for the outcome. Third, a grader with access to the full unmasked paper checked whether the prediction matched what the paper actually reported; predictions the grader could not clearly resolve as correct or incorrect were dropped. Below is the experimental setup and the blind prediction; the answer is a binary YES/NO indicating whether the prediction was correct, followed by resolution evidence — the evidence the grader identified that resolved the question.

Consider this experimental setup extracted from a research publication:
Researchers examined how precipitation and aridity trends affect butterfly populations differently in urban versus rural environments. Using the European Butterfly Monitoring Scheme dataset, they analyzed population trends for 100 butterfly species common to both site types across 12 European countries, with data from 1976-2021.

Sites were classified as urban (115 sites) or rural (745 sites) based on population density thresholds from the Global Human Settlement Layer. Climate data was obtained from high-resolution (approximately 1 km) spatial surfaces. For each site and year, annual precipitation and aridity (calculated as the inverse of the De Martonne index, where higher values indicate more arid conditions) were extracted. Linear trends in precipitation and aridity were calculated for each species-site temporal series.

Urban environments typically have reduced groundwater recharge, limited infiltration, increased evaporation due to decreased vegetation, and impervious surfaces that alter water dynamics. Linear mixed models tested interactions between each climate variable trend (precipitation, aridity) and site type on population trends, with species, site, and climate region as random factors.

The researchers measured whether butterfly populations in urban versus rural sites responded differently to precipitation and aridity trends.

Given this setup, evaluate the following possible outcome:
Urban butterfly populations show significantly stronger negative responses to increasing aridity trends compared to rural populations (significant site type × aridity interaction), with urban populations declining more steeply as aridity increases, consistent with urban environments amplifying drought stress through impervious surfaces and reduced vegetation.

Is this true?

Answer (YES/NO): NO